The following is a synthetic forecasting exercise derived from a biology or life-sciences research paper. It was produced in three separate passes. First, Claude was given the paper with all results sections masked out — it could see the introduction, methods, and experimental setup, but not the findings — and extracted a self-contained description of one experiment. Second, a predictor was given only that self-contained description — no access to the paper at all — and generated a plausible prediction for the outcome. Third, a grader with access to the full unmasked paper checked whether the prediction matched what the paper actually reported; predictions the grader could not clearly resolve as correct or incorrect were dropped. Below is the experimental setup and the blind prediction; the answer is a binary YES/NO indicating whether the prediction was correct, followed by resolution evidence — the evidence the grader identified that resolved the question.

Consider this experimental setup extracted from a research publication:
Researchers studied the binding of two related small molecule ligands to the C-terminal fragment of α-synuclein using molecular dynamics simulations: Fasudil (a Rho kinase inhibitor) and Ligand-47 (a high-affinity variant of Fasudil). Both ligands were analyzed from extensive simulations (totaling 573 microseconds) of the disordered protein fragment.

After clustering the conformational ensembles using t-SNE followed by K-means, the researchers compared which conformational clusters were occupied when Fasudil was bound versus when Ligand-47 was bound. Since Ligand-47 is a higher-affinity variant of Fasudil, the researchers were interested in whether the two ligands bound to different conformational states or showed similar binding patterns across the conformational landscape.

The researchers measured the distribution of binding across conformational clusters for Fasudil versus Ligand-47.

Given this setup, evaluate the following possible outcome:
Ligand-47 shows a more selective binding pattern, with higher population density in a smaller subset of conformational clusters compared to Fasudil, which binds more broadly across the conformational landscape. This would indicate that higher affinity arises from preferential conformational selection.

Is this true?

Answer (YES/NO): NO